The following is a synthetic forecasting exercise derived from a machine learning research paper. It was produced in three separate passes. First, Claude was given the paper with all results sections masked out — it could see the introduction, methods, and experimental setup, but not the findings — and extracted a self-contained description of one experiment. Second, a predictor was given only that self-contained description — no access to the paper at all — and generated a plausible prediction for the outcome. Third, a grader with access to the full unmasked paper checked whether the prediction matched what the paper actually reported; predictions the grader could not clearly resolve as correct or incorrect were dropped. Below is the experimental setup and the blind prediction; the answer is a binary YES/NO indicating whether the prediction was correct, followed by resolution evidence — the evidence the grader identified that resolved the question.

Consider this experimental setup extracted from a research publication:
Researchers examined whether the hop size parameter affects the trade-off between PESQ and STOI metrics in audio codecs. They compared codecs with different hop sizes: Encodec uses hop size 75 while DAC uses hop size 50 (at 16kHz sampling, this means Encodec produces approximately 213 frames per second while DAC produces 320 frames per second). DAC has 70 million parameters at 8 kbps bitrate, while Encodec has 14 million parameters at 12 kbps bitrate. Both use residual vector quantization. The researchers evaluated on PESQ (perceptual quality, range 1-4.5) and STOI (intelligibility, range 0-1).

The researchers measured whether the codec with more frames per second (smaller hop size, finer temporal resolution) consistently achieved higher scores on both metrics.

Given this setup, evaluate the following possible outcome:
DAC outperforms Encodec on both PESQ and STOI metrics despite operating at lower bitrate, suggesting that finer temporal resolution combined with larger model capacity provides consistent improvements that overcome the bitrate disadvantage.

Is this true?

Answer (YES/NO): YES